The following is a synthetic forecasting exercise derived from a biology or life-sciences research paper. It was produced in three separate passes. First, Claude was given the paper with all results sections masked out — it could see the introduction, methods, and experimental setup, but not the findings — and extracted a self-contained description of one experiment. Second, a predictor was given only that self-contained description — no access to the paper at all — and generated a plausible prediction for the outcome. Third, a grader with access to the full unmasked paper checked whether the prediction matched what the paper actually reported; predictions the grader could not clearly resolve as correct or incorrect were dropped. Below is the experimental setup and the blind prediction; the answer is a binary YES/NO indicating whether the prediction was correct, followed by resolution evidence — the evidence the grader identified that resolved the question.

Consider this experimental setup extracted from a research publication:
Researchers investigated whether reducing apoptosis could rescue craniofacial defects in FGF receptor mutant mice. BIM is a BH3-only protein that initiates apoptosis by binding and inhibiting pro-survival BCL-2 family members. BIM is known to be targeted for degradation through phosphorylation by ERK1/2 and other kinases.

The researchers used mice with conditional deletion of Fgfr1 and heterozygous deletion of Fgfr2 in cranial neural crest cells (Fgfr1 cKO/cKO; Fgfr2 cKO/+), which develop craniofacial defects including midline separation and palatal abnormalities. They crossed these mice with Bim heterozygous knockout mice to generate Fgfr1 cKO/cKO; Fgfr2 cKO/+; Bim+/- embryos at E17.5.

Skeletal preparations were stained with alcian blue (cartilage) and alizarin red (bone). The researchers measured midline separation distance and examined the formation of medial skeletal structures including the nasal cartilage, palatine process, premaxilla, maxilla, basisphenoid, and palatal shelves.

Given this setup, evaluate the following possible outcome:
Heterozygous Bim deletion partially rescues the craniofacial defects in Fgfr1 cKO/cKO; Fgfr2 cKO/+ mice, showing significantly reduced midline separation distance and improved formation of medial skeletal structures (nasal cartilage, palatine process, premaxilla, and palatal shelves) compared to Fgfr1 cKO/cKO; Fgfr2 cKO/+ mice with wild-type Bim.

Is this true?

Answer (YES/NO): YES